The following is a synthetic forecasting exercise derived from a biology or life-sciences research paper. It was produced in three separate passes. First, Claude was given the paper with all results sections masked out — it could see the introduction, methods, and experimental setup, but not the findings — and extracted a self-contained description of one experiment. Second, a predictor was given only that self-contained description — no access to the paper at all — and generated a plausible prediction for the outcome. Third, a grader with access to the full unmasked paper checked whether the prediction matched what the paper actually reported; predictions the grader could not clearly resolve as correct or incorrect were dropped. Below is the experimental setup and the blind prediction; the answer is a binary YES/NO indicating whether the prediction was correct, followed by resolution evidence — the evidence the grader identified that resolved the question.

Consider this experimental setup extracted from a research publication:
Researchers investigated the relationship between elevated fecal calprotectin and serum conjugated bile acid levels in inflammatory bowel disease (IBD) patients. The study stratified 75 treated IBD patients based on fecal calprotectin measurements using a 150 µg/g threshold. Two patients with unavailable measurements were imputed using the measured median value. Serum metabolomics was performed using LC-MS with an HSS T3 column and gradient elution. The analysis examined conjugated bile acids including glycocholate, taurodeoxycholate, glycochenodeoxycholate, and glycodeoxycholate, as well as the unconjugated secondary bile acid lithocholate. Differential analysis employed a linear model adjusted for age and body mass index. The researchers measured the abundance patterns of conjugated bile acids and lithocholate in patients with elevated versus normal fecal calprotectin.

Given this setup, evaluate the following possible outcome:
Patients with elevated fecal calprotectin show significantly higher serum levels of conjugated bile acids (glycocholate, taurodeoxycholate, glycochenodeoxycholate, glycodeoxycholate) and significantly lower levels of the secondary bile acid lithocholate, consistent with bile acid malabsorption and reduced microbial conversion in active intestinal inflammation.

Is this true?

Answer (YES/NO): NO